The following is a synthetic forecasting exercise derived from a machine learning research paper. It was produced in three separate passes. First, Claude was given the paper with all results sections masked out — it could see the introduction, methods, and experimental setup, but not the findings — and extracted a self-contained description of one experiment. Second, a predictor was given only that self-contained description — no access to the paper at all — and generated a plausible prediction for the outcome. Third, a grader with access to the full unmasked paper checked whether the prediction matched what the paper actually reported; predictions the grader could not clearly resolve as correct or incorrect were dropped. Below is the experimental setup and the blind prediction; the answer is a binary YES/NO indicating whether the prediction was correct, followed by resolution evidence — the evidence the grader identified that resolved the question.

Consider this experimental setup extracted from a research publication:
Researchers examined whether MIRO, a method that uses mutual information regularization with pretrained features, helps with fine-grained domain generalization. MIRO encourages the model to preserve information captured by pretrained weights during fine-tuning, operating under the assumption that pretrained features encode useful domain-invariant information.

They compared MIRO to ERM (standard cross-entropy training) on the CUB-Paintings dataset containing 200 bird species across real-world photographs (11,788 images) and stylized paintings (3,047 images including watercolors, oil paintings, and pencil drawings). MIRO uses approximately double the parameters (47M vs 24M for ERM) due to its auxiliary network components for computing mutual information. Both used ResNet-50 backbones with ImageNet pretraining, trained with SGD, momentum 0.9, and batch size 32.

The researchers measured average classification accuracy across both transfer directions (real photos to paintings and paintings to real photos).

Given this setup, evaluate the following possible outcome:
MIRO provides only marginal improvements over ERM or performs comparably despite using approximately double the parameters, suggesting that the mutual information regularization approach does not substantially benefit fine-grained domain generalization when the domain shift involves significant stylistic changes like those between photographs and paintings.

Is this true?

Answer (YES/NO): YES